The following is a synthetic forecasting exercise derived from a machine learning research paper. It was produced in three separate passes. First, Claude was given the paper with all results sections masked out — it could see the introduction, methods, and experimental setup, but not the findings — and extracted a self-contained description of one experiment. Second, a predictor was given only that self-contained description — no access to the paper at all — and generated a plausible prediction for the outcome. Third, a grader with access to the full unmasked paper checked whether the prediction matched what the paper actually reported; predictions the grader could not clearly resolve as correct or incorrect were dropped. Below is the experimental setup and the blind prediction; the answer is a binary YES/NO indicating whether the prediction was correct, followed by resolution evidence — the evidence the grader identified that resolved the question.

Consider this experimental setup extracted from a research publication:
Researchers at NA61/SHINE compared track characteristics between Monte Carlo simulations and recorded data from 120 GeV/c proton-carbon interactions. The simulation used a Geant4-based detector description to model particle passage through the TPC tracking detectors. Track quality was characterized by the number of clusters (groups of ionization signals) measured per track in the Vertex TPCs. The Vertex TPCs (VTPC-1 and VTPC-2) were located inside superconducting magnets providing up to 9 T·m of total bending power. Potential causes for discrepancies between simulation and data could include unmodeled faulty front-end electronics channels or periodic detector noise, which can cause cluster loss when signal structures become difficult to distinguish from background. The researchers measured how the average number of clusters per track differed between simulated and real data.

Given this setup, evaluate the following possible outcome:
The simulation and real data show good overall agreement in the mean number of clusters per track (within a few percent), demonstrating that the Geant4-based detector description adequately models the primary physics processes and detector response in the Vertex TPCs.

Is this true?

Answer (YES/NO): NO